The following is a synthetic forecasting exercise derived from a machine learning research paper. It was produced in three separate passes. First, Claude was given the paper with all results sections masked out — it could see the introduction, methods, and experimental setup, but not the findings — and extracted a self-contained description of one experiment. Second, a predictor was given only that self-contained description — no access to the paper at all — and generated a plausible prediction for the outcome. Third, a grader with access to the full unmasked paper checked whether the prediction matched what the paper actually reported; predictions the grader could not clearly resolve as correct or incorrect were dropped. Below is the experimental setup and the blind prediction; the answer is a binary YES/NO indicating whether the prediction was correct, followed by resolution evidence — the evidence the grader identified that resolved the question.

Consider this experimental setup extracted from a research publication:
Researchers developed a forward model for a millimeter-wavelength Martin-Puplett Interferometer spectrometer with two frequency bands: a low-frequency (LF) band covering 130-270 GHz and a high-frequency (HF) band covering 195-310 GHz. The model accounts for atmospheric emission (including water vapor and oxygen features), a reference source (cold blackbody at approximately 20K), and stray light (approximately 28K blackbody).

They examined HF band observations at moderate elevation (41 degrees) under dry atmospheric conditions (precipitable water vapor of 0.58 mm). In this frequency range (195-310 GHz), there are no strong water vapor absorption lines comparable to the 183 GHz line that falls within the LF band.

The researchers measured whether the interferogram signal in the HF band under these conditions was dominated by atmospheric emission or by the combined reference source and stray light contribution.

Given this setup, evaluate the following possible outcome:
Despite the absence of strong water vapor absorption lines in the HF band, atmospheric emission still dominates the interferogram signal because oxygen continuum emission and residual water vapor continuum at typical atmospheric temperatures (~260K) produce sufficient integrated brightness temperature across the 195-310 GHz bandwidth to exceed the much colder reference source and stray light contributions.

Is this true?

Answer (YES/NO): NO